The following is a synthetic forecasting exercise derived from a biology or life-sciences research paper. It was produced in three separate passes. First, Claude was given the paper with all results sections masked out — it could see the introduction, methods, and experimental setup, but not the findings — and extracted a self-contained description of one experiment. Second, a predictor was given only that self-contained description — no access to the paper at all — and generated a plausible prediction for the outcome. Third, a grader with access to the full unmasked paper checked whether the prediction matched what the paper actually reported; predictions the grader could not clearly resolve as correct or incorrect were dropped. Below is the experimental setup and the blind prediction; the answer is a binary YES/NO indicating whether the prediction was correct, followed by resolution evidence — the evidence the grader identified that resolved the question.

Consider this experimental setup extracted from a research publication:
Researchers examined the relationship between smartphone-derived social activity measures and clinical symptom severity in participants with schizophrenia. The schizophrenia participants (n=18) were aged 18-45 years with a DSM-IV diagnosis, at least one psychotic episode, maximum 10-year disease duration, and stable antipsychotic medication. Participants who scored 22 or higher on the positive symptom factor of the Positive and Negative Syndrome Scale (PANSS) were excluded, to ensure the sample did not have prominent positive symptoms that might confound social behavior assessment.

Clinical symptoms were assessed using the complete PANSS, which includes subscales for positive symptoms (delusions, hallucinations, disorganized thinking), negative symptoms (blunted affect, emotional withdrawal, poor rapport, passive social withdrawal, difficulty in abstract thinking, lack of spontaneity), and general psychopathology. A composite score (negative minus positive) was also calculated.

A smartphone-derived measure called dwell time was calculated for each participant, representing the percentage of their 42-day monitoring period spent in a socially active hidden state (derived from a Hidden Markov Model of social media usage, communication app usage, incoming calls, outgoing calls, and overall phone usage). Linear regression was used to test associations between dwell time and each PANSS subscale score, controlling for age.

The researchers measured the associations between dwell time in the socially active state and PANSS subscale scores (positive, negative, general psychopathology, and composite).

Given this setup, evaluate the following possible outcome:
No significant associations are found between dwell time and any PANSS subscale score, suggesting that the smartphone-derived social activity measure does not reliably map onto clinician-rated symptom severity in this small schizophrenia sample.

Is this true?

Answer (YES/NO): YES